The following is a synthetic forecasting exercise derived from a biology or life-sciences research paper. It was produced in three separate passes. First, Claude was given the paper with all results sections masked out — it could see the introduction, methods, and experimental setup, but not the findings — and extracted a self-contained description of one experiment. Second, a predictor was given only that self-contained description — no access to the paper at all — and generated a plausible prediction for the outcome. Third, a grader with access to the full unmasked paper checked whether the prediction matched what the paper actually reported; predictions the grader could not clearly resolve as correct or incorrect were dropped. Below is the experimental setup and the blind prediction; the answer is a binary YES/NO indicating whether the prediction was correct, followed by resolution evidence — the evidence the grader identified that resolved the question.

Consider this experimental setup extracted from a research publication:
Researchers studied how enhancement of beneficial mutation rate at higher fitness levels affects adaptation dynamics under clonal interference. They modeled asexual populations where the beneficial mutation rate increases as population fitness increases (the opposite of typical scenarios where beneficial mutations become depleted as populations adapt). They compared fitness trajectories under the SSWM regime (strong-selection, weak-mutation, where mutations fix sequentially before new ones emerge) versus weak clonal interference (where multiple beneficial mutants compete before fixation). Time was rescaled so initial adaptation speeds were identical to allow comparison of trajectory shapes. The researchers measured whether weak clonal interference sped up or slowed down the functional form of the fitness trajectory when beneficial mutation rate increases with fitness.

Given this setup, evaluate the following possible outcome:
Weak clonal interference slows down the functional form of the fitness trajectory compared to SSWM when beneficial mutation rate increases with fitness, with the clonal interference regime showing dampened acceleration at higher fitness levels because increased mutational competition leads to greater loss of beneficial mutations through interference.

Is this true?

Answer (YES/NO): YES